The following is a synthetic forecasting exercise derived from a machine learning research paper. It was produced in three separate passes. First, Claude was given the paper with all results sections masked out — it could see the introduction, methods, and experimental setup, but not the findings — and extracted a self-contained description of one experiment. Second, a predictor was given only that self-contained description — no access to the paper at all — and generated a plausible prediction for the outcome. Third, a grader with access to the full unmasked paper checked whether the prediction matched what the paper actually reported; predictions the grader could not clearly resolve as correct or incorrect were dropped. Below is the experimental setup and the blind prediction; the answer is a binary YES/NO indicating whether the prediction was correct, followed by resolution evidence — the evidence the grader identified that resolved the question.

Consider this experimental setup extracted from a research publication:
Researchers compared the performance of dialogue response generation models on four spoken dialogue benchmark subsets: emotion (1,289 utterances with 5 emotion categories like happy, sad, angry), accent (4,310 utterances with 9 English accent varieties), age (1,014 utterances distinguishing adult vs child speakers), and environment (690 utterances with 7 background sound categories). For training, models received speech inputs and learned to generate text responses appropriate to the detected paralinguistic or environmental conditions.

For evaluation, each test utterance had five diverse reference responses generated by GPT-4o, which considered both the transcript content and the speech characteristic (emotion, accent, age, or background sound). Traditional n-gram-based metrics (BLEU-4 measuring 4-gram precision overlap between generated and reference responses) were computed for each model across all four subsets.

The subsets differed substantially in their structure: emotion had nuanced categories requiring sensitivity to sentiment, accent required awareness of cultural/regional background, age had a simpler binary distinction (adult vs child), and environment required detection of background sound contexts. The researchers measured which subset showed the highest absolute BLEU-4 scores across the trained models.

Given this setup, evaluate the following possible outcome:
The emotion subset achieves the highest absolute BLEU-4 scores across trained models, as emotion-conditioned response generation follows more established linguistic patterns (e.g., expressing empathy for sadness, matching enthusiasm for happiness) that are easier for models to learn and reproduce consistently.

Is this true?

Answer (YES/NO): NO